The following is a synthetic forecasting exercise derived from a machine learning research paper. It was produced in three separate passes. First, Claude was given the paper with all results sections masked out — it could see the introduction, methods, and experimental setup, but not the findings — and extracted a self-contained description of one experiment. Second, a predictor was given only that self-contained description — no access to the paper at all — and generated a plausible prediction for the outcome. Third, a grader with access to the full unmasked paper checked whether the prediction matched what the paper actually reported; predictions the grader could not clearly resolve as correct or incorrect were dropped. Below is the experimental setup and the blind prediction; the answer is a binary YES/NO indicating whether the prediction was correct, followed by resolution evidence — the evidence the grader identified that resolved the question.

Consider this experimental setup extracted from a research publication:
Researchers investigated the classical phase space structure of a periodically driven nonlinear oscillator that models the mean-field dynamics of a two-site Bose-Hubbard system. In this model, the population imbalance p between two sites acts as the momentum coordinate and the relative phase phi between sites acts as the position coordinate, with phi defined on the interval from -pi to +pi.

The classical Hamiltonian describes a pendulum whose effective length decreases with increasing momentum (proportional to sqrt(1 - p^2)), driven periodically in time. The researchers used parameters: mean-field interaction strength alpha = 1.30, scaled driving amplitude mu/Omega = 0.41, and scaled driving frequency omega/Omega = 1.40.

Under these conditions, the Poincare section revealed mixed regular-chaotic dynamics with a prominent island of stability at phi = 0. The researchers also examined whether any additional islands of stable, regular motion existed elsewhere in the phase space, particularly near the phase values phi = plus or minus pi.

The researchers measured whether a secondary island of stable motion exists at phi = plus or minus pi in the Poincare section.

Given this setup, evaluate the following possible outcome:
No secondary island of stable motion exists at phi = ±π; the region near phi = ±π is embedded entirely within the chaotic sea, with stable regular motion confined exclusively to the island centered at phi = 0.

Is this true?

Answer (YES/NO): NO